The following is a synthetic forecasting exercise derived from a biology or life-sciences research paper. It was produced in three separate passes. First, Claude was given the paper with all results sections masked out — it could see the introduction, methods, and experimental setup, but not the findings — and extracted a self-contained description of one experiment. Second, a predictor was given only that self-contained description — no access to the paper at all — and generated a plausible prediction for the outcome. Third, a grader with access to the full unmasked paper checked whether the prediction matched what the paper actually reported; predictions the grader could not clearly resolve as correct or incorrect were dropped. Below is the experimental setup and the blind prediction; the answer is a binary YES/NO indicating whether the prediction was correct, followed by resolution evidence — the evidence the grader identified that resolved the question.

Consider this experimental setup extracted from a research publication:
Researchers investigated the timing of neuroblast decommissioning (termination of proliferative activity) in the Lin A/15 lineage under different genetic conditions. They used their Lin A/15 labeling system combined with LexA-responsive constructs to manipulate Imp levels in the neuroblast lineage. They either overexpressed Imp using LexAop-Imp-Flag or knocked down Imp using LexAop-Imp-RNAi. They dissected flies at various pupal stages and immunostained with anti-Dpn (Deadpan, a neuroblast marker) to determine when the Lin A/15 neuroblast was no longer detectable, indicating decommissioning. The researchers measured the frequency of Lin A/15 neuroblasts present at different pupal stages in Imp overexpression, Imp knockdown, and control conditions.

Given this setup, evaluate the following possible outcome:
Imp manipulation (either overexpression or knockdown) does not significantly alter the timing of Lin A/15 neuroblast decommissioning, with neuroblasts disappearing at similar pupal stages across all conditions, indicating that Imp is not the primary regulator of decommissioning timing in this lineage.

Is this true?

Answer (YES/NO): NO